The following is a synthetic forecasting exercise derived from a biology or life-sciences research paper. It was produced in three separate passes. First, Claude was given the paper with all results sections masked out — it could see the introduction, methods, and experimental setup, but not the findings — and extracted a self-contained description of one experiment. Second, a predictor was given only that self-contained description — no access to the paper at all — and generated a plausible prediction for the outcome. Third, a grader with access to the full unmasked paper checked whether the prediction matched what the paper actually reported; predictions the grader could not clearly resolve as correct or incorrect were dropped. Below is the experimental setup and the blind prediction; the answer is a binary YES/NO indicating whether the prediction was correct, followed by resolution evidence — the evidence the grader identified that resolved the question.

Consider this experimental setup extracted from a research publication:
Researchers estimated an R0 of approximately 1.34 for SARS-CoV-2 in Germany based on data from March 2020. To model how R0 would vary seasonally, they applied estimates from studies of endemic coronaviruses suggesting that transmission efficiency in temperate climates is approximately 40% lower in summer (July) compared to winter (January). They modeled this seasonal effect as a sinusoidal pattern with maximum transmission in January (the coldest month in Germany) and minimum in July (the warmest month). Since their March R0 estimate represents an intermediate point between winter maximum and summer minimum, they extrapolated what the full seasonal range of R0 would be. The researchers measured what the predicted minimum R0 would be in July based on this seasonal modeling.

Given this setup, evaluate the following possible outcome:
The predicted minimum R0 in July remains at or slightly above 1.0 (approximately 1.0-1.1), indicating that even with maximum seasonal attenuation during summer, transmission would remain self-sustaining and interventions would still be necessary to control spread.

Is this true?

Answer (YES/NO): YES